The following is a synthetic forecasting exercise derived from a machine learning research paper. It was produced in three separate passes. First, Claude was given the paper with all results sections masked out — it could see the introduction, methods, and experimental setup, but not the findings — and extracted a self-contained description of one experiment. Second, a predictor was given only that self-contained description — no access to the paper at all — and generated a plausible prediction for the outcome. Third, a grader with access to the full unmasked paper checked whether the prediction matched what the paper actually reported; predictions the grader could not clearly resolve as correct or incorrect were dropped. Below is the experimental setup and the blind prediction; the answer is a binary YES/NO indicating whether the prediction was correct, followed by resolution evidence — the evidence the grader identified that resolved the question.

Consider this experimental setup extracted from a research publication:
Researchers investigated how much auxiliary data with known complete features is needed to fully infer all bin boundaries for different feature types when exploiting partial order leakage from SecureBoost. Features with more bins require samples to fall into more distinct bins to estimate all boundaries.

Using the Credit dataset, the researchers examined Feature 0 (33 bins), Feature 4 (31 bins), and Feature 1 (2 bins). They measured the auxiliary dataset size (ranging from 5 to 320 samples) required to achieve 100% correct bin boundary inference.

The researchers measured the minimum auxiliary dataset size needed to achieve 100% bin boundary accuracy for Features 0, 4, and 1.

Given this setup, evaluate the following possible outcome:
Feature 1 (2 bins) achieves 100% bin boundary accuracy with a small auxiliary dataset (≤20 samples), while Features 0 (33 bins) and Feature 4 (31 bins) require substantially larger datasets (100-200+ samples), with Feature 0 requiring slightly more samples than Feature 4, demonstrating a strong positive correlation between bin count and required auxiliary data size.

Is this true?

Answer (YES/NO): YES